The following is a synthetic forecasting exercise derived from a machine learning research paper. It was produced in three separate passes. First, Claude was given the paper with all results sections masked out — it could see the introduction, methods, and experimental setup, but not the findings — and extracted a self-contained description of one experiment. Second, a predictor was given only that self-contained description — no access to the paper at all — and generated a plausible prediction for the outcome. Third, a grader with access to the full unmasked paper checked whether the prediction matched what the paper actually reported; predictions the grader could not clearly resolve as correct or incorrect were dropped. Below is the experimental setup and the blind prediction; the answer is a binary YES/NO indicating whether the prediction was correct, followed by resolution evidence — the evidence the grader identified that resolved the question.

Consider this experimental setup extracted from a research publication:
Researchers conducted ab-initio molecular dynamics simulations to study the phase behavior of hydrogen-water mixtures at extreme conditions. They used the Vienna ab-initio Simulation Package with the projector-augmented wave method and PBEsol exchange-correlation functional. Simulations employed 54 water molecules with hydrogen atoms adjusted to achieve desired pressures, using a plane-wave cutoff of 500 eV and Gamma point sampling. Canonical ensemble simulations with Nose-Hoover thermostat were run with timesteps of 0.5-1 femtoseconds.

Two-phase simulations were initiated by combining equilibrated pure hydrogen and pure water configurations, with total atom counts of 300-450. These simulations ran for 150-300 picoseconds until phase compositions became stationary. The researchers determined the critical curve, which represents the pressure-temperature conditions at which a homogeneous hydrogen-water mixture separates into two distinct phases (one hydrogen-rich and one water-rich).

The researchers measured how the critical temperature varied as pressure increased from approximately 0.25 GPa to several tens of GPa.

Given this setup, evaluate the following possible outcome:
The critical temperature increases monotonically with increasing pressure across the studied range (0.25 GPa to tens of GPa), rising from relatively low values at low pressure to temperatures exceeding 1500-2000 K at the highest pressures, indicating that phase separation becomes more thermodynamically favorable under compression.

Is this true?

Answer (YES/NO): YES